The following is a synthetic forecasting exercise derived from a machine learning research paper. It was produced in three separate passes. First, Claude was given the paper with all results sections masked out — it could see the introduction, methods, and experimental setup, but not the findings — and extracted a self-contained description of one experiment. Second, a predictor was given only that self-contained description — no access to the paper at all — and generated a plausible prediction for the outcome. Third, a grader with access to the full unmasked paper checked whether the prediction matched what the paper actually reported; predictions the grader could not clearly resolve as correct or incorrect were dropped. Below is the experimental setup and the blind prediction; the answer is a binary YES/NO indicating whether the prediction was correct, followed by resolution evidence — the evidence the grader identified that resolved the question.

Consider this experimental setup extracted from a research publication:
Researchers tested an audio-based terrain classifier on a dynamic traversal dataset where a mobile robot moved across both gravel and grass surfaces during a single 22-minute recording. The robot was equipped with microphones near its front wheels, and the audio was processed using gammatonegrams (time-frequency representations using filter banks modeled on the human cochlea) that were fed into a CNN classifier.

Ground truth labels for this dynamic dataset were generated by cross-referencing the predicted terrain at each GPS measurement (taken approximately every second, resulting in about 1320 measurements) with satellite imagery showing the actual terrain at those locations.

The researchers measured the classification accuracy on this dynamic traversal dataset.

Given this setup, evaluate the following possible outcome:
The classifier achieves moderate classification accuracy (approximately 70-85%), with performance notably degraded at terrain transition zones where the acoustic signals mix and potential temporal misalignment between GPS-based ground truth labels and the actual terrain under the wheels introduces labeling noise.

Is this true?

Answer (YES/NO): NO